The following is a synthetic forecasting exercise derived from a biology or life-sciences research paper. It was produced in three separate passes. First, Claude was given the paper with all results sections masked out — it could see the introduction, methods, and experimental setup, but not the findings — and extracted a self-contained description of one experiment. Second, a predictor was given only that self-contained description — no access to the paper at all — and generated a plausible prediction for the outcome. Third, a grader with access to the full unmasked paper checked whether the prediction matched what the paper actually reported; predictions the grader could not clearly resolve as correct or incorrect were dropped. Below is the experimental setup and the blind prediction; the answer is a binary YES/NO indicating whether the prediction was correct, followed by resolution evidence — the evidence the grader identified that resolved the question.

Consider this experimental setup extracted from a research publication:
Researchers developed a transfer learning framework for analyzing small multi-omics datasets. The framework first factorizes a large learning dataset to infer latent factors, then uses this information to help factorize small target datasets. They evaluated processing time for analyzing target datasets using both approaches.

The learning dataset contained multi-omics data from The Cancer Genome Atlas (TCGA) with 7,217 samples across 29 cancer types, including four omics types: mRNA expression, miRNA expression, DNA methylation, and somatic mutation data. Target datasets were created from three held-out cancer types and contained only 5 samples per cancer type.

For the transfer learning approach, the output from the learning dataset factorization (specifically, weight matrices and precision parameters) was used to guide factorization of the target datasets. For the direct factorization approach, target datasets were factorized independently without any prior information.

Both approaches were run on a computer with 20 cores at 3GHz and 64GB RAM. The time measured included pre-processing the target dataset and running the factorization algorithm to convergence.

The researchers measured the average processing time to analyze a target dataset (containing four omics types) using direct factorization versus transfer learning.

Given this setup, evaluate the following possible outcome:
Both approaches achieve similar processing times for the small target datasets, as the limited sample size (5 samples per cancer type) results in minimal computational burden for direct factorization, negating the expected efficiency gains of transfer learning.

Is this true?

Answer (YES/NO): NO